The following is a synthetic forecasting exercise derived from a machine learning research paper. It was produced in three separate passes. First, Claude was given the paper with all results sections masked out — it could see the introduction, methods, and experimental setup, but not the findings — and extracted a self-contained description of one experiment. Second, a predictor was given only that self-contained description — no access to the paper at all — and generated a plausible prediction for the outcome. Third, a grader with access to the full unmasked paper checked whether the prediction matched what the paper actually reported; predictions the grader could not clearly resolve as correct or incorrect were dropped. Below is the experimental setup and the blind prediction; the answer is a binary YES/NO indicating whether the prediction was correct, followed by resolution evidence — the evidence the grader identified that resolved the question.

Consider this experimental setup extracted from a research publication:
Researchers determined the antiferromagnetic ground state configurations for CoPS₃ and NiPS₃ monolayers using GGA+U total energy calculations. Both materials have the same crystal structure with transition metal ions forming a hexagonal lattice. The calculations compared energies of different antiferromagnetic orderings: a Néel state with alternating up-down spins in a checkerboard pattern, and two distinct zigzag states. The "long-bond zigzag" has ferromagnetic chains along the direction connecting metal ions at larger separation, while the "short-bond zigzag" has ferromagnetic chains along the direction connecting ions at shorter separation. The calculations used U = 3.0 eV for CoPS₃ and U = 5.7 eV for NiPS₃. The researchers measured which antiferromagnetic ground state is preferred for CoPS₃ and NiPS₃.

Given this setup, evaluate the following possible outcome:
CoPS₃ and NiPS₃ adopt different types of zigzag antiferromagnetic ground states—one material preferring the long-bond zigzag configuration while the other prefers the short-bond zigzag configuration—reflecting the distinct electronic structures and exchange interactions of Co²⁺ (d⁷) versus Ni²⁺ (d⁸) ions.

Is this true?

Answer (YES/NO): NO